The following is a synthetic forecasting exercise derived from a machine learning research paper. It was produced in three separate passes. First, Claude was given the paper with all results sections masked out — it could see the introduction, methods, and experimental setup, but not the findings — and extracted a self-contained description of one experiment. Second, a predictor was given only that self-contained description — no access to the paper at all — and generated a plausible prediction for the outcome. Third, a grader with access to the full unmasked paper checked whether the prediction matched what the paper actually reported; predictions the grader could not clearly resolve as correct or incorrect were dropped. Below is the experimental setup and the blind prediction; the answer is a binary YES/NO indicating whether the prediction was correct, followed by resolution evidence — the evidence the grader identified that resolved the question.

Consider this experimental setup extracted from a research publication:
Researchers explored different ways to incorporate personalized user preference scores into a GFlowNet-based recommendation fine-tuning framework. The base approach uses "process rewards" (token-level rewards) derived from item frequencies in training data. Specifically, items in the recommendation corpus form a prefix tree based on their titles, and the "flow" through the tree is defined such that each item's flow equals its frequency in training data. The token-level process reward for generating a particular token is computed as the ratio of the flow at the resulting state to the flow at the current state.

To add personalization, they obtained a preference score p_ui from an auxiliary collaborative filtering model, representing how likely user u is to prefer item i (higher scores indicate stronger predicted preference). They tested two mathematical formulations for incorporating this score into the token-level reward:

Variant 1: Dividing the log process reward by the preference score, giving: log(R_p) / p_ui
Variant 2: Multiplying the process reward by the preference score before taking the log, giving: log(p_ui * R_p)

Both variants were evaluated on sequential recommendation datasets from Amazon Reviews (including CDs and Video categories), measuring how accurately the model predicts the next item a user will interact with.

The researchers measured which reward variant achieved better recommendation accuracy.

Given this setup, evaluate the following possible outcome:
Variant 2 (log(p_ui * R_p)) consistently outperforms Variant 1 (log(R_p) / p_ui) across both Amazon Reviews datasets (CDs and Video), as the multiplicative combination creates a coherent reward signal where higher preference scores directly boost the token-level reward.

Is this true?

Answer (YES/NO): NO